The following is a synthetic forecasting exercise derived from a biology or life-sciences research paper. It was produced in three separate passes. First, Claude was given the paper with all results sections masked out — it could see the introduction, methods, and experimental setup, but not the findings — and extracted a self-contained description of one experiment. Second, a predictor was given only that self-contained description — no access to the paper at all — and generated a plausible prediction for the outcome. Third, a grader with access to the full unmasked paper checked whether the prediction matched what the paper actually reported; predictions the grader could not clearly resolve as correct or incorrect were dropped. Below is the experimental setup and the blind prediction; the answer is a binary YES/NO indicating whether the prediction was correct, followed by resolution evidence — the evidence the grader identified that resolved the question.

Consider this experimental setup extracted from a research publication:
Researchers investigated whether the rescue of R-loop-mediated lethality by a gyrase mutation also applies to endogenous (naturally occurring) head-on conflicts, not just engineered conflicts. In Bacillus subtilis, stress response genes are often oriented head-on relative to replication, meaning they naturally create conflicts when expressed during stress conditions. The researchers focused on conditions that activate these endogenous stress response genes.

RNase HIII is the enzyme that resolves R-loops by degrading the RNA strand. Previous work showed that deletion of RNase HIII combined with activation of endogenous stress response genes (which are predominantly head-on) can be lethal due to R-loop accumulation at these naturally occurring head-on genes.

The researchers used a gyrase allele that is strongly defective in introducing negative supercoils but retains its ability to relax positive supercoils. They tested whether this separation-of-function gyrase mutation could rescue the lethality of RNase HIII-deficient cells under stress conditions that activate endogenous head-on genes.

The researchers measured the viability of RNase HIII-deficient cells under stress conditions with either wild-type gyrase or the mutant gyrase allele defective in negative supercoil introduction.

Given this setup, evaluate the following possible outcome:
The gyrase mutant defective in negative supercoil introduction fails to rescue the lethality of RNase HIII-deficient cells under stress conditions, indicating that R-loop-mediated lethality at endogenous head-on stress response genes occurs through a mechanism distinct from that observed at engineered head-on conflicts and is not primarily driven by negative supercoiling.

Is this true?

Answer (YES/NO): NO